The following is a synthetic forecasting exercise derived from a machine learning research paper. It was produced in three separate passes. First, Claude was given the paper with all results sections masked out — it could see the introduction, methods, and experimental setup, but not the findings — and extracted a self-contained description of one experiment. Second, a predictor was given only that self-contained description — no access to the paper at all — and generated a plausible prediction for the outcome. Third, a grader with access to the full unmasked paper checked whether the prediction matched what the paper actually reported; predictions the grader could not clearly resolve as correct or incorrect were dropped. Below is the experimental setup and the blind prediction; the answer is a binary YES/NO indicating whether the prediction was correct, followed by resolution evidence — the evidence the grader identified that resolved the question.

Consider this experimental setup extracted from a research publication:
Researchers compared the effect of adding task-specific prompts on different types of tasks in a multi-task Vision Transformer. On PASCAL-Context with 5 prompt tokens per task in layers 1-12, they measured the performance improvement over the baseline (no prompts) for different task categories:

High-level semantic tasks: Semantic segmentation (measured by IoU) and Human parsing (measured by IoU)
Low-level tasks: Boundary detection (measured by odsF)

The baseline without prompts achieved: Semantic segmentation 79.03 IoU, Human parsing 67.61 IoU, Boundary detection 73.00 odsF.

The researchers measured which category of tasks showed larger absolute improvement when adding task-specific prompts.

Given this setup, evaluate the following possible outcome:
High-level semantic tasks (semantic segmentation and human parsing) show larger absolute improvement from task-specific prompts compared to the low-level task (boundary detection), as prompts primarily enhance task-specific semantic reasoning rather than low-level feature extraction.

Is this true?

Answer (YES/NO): YES